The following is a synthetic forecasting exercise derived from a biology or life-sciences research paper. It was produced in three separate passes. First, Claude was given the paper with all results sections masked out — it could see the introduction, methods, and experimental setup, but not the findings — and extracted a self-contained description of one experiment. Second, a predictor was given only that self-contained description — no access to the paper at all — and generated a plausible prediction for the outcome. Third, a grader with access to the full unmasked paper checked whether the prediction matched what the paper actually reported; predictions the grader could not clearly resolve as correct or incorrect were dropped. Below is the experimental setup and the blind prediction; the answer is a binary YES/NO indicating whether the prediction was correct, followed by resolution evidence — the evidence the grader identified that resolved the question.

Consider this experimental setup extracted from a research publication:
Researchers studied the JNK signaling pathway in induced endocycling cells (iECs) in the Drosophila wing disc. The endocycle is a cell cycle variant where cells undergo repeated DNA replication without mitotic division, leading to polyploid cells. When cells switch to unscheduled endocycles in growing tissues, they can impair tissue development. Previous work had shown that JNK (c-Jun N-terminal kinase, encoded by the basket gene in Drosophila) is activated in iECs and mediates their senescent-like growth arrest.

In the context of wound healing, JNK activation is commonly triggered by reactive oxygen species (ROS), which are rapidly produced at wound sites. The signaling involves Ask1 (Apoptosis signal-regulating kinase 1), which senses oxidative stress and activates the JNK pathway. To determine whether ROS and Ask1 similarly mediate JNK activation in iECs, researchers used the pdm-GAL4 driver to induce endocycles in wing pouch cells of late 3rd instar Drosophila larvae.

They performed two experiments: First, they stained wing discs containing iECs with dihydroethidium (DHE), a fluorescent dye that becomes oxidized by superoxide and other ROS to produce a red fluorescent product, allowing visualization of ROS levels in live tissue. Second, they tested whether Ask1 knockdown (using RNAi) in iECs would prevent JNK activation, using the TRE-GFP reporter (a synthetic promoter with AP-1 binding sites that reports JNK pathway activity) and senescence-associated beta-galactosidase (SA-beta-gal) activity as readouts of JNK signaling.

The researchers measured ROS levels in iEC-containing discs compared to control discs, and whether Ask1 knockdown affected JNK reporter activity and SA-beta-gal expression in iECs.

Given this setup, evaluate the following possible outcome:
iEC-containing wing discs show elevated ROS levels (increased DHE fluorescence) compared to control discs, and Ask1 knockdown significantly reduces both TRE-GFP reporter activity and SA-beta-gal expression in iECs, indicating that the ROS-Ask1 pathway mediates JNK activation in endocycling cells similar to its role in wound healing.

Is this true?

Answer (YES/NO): NO